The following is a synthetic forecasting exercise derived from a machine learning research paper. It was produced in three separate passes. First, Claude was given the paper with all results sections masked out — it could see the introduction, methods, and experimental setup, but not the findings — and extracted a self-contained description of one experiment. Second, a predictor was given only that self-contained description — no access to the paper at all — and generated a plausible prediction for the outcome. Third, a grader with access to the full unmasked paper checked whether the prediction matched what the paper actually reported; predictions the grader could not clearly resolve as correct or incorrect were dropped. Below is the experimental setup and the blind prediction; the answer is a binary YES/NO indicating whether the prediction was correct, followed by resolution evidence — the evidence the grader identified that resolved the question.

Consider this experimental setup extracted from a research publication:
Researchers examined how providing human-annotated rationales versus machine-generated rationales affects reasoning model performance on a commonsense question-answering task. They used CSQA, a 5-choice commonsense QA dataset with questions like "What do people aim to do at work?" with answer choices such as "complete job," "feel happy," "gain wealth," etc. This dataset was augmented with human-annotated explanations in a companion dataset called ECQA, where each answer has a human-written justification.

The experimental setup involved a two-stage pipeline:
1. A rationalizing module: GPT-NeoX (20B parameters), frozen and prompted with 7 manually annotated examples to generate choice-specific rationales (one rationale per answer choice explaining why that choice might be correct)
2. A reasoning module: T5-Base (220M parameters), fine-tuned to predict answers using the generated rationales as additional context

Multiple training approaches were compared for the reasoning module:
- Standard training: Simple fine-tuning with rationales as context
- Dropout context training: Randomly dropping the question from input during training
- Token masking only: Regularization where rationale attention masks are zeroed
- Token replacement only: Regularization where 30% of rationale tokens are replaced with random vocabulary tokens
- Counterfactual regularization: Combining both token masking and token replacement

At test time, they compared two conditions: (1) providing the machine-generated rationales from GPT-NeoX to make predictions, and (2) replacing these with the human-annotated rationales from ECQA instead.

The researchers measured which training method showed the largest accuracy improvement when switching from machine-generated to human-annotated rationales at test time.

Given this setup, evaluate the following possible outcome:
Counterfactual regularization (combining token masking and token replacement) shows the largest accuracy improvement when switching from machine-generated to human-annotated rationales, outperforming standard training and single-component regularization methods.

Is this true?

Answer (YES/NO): YES